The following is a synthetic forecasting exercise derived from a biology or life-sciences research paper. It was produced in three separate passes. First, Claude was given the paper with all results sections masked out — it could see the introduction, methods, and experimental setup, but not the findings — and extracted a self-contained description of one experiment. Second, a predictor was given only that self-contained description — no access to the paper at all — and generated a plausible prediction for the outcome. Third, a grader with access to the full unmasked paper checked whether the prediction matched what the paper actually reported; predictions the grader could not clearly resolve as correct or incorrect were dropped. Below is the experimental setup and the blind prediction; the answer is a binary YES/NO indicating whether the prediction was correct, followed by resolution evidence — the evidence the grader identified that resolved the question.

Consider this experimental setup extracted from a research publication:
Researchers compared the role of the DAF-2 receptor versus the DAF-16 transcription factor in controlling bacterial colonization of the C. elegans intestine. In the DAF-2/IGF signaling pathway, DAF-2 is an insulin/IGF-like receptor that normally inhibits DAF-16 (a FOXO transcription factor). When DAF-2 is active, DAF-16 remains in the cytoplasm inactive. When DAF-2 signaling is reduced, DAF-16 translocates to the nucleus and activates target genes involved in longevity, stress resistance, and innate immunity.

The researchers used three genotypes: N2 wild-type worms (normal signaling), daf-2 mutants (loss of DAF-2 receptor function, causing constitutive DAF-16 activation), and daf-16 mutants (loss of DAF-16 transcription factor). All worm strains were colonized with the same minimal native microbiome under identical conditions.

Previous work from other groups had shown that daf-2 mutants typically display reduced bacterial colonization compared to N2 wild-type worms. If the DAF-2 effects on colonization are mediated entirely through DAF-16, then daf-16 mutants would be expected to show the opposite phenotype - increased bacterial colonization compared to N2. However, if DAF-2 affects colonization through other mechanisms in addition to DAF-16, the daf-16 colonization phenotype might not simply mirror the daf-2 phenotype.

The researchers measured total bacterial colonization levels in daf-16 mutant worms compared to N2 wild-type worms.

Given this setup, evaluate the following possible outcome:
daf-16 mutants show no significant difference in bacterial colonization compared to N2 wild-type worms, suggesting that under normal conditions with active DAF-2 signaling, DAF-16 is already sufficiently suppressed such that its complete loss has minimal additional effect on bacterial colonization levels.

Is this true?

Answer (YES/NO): NO